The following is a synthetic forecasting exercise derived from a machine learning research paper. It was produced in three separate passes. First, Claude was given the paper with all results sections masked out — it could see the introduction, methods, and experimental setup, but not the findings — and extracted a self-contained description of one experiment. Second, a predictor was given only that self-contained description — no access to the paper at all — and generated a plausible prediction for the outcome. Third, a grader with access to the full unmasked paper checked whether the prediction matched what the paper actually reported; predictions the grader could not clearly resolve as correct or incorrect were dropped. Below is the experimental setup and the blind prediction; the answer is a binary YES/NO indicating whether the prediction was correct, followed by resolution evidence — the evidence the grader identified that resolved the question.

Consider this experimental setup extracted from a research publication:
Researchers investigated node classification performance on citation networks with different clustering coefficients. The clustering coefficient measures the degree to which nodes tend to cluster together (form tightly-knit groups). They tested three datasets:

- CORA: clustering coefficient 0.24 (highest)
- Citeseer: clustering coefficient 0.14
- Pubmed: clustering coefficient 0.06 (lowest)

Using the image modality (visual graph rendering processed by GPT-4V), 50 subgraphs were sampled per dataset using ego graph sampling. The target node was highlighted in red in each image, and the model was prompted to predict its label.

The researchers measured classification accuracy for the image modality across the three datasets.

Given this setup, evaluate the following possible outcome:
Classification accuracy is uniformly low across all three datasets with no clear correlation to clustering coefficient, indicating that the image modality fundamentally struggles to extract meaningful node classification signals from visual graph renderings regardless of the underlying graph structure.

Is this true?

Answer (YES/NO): NO